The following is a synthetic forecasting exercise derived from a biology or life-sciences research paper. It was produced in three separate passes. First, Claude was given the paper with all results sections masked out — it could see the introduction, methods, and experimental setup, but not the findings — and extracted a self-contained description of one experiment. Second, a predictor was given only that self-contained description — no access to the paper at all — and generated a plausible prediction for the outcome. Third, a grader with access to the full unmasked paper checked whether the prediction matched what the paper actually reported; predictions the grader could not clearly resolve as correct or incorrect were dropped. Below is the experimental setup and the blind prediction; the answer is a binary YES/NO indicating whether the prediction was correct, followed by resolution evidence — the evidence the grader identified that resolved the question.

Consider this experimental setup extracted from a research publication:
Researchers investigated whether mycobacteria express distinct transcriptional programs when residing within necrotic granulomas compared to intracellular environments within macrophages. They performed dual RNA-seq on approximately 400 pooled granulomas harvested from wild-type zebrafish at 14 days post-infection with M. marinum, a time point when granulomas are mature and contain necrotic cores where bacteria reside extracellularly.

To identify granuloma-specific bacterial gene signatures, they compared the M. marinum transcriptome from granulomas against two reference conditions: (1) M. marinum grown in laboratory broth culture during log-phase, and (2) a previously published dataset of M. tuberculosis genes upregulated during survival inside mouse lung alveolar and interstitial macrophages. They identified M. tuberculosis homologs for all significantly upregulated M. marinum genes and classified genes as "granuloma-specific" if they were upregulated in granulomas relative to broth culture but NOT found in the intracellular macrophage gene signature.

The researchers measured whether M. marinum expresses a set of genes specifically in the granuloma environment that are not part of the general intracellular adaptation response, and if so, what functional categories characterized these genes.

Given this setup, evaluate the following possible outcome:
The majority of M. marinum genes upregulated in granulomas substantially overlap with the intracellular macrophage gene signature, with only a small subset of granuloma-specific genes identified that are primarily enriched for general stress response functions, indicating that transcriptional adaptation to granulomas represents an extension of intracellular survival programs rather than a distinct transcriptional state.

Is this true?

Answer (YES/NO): NO